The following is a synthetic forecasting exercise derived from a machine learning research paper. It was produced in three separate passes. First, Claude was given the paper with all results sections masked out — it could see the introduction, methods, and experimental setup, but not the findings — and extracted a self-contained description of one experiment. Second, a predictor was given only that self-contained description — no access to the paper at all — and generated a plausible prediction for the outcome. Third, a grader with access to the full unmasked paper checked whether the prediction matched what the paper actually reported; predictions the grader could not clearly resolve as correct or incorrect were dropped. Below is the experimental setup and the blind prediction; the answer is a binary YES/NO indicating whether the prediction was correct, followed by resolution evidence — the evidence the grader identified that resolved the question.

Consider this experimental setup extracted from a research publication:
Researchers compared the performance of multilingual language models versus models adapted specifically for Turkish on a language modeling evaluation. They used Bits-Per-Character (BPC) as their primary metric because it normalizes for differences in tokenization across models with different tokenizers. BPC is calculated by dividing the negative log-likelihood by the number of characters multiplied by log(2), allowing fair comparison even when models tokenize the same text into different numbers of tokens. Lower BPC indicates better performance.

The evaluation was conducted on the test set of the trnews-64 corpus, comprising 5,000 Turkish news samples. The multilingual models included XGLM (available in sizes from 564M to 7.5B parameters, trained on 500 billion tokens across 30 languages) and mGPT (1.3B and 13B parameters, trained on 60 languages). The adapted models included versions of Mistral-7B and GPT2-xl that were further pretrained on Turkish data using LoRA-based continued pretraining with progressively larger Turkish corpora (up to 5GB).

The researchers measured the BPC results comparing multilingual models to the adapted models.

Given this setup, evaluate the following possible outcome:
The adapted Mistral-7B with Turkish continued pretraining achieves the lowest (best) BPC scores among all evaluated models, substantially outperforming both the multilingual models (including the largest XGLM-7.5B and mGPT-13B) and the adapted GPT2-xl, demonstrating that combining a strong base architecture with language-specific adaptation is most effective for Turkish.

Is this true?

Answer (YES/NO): NO